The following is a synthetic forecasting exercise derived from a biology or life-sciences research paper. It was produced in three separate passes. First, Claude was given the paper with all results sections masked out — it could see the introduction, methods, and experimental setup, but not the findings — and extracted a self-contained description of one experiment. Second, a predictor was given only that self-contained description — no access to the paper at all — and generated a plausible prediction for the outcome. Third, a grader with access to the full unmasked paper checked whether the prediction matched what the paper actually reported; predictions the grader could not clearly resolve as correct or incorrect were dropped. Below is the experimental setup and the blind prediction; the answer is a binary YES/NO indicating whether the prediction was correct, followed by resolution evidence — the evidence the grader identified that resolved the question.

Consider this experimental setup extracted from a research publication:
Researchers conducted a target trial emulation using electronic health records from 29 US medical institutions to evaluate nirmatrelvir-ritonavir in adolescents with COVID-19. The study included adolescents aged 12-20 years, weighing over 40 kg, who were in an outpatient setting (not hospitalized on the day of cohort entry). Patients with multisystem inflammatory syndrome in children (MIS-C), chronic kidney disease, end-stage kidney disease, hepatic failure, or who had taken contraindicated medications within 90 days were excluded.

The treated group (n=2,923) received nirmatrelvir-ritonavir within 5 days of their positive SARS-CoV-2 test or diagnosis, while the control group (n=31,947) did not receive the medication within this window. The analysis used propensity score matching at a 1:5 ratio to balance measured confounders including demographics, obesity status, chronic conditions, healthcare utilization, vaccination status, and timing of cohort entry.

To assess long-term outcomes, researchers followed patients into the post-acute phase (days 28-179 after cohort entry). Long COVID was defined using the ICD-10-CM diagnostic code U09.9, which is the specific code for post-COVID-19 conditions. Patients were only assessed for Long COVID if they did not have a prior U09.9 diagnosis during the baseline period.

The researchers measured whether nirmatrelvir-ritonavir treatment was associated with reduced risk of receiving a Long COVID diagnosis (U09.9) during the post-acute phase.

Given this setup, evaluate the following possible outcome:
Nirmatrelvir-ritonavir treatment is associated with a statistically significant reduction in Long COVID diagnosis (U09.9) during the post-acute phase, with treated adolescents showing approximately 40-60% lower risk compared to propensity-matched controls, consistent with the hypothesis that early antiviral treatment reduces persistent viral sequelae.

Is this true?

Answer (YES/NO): NO